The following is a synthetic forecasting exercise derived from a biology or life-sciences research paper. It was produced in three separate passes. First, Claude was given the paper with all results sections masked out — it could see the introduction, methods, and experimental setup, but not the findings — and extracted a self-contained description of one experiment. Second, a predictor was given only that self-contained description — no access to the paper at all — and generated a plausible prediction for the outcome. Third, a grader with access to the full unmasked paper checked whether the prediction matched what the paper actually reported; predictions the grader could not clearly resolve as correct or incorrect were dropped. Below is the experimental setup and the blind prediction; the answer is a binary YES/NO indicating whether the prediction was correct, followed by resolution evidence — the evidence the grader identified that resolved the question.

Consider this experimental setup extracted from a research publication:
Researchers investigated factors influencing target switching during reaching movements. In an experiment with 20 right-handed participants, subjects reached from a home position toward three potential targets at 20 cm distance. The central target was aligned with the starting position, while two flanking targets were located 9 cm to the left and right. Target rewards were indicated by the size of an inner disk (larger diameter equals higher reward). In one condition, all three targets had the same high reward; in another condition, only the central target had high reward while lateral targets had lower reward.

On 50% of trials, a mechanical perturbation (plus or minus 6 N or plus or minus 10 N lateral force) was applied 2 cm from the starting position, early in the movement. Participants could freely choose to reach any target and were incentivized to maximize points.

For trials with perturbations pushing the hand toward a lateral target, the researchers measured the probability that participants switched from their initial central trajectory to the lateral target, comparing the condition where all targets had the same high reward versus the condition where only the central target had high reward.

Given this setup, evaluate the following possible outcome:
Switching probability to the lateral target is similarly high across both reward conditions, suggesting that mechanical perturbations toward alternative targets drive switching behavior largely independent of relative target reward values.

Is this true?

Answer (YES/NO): NO